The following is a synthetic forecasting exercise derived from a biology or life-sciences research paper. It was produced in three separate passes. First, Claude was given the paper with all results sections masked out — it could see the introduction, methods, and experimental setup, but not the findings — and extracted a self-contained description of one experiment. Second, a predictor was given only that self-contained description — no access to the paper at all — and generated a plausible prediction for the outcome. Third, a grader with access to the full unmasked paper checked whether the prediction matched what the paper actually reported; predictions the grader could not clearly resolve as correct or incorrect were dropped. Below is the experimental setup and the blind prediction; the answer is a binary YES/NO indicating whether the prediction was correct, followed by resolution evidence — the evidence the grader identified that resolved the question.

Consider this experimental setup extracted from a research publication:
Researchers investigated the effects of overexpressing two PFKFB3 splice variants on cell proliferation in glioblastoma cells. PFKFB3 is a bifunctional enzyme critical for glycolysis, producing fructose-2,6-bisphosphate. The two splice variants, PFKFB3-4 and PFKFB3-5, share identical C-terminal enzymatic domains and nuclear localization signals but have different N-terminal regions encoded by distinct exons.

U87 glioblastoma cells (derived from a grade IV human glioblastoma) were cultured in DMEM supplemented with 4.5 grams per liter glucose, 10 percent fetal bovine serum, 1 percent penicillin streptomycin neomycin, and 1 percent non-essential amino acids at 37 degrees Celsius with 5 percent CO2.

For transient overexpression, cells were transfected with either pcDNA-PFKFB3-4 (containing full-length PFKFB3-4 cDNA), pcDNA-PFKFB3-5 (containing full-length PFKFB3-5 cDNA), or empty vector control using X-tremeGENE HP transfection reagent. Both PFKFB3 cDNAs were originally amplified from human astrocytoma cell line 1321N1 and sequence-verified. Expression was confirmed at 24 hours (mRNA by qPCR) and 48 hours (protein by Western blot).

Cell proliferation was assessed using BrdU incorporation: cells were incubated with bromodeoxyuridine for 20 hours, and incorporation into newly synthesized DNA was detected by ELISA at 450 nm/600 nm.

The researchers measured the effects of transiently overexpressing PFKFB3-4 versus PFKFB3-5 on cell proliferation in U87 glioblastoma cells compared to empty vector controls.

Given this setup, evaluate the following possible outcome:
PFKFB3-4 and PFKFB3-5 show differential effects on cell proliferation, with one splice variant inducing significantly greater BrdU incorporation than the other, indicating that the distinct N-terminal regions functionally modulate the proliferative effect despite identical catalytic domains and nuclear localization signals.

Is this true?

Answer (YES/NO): YES